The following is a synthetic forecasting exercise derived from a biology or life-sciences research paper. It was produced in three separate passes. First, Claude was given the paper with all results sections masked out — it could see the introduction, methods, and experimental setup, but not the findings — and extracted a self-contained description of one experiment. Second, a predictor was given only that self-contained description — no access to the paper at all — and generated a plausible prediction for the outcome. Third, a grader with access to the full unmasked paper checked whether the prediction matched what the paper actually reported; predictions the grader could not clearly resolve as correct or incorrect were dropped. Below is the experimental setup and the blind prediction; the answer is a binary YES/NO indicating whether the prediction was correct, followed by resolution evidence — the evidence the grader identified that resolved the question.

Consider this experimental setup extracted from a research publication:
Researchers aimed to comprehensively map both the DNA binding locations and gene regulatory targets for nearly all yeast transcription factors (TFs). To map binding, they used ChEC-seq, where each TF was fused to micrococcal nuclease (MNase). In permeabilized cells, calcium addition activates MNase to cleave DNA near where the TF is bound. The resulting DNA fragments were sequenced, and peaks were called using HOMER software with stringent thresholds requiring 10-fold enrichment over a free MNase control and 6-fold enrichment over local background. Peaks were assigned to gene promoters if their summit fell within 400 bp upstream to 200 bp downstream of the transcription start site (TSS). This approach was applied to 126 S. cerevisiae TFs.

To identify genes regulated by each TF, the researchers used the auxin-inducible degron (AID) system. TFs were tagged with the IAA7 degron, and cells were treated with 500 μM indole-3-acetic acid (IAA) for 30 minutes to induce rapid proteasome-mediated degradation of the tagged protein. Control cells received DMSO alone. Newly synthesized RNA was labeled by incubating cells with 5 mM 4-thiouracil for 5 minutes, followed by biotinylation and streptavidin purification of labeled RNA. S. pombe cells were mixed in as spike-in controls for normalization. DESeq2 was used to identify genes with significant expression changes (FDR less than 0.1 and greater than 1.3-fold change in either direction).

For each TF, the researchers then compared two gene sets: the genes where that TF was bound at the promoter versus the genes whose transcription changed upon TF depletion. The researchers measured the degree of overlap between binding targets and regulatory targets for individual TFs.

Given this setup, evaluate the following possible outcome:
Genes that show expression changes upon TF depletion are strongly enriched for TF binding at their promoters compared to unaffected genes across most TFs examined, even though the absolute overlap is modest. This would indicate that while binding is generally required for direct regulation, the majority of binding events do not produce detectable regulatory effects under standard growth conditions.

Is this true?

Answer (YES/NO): YES